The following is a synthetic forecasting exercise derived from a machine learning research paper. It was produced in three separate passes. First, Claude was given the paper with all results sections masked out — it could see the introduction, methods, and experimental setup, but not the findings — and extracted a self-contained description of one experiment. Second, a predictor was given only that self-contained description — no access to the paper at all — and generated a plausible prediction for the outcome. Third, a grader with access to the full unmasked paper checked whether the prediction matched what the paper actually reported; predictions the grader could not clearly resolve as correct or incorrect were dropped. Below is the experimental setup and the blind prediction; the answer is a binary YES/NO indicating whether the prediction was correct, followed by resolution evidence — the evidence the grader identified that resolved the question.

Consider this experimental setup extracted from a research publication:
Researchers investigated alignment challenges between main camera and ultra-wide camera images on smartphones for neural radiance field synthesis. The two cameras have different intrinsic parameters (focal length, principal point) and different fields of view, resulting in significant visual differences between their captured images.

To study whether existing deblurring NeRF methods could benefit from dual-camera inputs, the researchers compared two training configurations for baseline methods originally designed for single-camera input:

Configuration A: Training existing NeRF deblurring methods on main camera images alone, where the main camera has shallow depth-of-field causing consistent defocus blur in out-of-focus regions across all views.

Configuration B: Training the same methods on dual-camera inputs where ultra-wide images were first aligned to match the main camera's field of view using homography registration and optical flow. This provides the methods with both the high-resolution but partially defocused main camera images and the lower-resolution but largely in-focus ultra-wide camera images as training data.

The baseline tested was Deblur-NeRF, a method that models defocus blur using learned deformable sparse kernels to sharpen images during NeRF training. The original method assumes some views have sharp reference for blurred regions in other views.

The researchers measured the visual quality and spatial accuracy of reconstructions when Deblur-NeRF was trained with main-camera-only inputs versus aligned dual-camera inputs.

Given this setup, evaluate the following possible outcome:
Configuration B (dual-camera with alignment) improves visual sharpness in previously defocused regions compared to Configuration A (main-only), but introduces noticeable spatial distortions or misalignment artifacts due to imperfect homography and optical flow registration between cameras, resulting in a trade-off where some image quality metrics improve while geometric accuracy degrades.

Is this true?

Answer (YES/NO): NO